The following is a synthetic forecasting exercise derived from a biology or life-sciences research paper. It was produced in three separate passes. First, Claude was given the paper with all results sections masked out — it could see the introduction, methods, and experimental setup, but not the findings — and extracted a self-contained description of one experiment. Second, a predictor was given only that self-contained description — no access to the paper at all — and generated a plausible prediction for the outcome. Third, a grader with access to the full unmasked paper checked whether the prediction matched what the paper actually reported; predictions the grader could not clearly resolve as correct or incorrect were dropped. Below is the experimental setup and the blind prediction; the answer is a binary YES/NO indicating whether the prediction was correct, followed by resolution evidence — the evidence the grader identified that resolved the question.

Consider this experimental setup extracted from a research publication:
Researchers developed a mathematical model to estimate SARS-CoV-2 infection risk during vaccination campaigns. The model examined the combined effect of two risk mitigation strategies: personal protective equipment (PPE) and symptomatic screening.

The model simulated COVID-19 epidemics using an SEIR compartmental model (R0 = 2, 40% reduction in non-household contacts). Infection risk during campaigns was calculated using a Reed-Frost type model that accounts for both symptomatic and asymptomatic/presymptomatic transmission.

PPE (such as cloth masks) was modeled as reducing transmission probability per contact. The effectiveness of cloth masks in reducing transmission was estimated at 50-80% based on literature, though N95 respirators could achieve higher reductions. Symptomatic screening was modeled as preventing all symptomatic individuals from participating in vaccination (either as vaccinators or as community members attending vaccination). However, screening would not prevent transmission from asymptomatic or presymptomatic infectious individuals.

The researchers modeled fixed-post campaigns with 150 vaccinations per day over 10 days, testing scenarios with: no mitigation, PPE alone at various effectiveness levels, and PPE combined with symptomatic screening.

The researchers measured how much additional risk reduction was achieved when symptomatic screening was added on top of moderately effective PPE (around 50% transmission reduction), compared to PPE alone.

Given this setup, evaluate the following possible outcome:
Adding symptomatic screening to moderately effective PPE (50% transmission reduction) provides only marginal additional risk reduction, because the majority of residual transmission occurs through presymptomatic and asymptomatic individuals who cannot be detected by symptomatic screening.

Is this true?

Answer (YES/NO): YES